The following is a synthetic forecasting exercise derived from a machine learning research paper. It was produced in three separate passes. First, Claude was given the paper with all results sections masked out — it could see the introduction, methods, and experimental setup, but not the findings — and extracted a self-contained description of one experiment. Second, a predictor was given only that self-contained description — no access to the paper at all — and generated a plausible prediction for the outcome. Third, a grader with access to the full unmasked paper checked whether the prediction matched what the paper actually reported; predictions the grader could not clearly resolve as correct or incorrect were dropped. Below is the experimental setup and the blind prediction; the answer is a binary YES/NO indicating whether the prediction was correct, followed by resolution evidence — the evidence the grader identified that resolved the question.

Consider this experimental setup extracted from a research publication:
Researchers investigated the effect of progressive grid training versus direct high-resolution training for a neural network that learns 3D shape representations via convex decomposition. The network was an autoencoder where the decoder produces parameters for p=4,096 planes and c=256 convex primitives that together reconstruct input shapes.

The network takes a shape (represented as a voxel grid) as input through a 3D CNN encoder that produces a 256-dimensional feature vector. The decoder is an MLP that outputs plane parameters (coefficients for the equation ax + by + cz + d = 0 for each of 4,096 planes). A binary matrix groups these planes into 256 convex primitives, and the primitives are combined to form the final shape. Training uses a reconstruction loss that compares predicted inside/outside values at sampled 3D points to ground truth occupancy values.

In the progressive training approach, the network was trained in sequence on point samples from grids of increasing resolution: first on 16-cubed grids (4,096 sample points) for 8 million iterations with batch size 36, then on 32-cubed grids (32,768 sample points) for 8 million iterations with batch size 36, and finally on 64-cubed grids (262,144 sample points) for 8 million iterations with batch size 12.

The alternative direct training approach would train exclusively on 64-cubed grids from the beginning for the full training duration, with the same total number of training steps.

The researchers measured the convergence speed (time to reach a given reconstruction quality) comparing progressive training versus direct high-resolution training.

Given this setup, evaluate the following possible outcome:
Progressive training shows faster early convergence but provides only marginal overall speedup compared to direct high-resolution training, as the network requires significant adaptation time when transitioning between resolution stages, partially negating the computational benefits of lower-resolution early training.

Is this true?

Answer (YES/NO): NO